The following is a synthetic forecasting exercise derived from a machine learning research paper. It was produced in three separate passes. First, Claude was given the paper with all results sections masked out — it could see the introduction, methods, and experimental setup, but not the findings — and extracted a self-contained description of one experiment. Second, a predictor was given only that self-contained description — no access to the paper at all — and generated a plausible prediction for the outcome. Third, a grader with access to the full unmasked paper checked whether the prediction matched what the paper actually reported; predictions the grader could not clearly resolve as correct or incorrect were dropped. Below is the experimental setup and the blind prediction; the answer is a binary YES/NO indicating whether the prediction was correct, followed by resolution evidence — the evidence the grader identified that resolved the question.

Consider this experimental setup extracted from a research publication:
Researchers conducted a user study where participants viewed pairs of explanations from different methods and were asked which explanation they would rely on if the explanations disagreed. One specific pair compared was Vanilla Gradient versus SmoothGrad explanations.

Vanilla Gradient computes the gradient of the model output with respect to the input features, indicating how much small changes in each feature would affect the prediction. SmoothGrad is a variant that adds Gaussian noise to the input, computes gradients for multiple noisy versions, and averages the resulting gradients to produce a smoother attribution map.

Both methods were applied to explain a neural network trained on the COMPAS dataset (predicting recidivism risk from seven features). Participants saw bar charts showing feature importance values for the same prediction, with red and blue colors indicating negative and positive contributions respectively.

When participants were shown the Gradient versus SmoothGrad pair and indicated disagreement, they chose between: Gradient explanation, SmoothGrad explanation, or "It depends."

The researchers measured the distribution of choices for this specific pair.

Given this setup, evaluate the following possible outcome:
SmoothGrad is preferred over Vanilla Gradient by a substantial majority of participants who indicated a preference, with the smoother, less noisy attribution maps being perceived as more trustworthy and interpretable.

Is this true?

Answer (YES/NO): YES